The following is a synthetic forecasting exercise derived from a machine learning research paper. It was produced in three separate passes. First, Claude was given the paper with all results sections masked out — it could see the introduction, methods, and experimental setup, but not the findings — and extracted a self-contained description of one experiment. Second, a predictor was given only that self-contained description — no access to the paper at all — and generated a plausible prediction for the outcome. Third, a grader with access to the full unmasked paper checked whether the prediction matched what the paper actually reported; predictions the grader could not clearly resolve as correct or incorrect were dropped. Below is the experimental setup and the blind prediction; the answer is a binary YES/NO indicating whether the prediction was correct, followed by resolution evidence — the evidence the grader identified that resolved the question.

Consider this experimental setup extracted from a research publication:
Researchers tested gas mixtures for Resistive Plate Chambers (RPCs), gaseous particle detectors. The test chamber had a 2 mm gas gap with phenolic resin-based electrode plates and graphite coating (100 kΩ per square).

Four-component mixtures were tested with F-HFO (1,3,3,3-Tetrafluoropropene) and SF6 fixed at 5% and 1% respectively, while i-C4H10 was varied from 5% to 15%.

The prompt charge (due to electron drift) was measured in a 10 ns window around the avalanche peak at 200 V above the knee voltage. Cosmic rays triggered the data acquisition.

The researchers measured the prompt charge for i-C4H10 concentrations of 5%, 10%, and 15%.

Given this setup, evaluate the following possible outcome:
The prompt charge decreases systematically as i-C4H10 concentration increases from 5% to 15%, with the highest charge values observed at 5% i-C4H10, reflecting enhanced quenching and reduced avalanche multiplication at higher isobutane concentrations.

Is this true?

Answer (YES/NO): YES